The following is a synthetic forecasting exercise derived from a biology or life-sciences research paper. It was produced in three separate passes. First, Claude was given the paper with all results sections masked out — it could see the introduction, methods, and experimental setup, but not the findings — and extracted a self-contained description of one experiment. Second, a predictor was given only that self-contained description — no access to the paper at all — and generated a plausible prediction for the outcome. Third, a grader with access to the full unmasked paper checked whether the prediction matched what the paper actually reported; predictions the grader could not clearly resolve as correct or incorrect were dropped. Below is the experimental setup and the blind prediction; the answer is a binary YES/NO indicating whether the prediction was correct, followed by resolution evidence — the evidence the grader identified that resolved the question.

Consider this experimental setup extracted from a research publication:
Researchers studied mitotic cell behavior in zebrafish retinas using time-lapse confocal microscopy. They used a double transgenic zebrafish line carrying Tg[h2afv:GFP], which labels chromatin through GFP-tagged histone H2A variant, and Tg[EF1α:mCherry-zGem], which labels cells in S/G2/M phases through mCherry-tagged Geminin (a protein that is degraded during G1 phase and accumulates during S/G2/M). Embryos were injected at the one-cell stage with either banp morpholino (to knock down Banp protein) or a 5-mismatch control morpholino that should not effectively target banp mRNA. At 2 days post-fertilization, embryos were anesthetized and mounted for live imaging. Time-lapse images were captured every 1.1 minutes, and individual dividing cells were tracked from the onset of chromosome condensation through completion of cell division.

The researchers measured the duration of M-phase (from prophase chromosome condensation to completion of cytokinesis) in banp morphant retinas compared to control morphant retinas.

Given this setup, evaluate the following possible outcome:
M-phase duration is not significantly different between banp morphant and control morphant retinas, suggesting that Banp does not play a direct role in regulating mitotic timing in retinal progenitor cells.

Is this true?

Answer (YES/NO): NO